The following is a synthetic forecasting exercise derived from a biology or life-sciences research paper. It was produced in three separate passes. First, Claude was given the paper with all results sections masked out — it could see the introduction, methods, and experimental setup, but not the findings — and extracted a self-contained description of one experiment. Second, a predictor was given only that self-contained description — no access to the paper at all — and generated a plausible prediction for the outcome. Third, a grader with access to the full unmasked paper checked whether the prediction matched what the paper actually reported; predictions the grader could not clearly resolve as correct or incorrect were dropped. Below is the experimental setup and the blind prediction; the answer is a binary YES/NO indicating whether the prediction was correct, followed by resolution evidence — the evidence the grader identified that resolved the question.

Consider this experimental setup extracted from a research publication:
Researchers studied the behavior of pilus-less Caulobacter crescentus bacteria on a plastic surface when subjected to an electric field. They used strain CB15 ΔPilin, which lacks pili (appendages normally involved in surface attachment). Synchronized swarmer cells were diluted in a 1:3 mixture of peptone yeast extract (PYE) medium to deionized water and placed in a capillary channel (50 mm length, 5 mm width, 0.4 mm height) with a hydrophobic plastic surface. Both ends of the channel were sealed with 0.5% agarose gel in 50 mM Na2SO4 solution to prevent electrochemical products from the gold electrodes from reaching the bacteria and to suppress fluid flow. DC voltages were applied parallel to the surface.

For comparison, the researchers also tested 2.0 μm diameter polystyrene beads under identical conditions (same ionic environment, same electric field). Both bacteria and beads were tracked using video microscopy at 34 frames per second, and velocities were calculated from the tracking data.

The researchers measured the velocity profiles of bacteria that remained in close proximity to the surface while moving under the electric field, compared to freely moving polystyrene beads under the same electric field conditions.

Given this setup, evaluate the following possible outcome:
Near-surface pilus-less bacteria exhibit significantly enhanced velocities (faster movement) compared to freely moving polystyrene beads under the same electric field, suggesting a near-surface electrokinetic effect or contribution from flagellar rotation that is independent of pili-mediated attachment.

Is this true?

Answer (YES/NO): NO